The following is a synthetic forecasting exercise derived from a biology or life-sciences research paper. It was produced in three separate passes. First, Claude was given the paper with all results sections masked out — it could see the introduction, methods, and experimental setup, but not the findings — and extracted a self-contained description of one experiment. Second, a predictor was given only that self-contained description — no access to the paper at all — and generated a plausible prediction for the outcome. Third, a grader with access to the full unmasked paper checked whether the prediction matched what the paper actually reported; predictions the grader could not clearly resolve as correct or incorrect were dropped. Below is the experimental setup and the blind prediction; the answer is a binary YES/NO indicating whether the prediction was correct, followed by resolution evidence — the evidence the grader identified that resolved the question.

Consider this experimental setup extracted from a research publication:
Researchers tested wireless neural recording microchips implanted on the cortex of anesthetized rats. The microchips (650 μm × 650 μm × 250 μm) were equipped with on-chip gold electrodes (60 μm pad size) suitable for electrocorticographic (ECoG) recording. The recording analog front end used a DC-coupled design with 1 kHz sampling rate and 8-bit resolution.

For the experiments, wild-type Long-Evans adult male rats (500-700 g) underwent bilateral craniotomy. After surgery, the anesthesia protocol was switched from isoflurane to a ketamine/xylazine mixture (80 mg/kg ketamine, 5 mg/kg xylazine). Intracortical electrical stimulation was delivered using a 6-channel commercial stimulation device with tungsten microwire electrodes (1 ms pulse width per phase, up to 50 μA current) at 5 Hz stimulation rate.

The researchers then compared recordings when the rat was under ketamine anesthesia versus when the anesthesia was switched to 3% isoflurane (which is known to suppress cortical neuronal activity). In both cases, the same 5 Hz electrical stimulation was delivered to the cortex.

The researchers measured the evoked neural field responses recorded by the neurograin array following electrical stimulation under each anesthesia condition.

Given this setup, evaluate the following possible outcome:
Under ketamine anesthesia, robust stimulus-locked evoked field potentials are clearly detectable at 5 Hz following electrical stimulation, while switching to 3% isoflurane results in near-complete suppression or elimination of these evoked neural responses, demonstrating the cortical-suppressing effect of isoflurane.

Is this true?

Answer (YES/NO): YES